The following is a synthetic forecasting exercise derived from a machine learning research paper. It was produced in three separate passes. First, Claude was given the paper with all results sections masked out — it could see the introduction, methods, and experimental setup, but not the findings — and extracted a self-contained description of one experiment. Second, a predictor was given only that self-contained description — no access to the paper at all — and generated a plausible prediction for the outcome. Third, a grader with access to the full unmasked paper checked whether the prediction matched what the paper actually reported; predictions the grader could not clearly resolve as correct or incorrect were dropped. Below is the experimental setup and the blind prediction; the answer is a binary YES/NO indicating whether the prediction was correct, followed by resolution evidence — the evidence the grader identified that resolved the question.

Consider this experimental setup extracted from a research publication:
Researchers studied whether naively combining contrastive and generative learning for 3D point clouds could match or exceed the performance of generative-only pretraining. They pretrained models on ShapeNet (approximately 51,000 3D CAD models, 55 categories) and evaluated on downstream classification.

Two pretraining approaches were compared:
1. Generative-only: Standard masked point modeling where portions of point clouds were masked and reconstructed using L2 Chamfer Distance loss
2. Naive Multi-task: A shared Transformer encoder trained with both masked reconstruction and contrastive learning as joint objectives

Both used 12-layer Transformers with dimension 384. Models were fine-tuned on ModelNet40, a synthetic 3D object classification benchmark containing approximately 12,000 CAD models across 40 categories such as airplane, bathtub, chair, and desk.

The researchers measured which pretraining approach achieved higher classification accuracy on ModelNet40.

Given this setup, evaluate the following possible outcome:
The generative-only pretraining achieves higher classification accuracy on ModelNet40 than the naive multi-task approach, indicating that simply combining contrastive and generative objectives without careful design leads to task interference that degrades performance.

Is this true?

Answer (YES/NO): YES